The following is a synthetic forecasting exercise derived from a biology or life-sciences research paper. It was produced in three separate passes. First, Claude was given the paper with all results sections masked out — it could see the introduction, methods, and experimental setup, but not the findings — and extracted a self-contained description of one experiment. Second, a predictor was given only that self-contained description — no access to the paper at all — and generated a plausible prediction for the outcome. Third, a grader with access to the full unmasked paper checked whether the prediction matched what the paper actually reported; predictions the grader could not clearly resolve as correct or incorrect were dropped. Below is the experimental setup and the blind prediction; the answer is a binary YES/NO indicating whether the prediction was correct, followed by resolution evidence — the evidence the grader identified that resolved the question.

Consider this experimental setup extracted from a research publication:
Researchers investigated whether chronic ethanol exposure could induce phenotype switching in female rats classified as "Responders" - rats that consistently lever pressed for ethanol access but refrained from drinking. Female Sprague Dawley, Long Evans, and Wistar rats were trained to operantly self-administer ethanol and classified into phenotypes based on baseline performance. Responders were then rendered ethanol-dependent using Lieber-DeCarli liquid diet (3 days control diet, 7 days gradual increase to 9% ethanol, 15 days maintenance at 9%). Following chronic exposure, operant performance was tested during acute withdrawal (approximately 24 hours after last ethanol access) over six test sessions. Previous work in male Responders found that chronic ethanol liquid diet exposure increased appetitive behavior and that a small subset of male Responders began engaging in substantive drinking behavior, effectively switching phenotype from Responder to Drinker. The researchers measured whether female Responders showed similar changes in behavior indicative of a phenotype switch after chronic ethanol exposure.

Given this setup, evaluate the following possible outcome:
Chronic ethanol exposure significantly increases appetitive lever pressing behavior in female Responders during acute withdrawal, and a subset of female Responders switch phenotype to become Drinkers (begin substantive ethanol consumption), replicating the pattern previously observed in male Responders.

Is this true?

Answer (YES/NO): NO